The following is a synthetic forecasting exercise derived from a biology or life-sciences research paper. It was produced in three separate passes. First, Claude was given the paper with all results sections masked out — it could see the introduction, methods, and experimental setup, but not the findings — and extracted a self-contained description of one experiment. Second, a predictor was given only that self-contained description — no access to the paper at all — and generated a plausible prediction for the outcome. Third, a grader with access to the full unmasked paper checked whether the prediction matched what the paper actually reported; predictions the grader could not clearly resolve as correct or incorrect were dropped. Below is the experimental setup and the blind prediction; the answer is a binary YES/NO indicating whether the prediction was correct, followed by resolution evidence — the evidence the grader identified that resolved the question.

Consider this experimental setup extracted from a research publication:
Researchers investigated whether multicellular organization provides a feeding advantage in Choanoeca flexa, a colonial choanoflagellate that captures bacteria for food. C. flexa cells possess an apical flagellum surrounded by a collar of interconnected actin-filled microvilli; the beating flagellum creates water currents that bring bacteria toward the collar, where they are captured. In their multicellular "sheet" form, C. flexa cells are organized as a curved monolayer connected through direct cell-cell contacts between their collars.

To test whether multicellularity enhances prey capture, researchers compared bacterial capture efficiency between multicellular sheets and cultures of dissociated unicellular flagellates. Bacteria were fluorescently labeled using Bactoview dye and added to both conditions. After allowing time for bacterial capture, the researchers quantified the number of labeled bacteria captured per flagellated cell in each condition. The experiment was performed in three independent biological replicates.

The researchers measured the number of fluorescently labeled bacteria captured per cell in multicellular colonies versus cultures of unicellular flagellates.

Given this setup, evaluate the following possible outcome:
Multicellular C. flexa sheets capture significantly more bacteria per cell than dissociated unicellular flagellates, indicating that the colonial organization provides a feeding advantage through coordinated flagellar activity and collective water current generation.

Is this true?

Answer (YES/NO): YES